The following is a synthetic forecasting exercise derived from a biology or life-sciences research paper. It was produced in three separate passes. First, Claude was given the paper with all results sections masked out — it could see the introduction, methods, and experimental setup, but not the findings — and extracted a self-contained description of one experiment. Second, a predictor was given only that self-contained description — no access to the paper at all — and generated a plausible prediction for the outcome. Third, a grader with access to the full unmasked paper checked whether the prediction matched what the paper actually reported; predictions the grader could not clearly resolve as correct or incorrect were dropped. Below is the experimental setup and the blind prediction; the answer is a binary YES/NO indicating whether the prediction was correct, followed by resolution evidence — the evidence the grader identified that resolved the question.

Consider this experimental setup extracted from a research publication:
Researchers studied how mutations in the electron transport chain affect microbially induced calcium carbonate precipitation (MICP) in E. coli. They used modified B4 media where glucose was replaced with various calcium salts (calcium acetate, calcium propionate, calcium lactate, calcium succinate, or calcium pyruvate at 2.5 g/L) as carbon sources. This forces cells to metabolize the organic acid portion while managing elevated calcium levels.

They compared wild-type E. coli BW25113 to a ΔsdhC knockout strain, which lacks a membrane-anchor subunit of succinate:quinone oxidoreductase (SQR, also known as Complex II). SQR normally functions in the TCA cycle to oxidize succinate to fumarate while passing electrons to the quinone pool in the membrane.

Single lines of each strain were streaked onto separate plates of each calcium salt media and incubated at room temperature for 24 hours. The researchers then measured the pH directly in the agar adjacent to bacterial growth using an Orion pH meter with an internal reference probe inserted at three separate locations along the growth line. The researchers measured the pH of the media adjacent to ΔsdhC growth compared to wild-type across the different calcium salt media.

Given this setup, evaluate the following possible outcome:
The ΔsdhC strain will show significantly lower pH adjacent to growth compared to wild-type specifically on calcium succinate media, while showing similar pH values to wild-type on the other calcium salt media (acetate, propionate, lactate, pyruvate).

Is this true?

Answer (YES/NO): NO